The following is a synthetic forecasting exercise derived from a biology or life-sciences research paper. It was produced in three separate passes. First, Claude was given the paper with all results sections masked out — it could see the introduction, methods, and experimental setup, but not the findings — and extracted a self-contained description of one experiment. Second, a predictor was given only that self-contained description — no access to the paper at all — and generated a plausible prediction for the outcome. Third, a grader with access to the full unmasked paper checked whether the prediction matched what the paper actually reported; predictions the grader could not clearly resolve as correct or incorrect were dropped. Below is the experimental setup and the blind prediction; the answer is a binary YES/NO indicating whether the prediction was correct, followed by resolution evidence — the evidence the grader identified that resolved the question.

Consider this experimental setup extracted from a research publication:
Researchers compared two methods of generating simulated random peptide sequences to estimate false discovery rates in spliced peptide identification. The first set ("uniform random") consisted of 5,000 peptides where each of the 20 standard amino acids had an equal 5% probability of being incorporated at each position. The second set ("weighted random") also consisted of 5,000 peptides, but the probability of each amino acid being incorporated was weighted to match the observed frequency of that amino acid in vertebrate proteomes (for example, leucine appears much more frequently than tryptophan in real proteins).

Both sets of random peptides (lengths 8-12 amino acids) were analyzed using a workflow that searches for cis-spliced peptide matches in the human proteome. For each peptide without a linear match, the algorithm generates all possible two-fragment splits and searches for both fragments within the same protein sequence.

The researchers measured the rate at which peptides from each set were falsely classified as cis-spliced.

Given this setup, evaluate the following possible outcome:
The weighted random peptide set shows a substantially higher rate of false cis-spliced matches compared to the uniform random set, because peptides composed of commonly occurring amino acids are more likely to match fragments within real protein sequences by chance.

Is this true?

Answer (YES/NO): YES